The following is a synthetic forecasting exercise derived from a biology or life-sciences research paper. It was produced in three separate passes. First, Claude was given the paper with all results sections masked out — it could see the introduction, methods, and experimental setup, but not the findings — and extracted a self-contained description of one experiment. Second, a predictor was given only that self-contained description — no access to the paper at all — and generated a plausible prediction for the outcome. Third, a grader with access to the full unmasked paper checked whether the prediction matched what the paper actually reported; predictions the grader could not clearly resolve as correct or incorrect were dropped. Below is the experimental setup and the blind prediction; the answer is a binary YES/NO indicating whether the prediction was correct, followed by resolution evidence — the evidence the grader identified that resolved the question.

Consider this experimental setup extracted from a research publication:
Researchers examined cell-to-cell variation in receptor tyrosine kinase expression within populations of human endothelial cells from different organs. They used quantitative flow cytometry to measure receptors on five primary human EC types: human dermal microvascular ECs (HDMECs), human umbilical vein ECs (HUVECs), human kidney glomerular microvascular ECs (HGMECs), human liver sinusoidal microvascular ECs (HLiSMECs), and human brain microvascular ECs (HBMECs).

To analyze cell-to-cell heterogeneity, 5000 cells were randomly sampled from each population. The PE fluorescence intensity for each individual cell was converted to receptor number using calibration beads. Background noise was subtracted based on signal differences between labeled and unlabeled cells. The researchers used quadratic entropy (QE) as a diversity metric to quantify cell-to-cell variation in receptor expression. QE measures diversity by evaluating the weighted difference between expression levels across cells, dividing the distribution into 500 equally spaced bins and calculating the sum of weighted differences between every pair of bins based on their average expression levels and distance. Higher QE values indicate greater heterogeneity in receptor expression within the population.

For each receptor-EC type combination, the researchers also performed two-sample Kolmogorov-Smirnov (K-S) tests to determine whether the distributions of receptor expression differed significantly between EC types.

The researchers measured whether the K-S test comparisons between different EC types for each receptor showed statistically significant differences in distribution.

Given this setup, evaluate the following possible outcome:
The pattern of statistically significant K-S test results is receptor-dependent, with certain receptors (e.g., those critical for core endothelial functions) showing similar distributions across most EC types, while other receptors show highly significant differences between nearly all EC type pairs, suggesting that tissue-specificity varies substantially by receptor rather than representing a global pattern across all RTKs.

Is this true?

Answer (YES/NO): NO